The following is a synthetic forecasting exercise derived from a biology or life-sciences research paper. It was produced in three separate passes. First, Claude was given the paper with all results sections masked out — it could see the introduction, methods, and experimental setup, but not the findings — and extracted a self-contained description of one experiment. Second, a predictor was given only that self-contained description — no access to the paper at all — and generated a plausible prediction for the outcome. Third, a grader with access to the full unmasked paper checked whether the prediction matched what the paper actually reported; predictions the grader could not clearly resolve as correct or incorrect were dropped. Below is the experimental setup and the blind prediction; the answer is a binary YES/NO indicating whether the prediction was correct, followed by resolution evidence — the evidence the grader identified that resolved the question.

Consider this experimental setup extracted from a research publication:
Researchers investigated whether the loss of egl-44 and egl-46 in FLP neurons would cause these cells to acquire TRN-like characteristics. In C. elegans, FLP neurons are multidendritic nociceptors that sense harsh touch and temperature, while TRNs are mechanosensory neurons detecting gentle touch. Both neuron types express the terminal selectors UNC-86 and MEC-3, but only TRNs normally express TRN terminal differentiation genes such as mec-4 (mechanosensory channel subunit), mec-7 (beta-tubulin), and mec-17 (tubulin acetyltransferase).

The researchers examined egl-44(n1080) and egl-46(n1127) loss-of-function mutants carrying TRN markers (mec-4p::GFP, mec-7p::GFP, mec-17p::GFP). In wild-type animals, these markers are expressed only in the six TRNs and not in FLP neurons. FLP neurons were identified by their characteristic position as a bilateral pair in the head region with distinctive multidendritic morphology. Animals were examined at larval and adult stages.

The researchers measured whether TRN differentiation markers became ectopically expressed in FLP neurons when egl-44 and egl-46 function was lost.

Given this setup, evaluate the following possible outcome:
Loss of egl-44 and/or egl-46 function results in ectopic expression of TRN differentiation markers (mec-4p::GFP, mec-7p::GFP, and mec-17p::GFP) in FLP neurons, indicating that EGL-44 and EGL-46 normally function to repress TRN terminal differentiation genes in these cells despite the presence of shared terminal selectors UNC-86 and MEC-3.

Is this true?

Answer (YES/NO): YES